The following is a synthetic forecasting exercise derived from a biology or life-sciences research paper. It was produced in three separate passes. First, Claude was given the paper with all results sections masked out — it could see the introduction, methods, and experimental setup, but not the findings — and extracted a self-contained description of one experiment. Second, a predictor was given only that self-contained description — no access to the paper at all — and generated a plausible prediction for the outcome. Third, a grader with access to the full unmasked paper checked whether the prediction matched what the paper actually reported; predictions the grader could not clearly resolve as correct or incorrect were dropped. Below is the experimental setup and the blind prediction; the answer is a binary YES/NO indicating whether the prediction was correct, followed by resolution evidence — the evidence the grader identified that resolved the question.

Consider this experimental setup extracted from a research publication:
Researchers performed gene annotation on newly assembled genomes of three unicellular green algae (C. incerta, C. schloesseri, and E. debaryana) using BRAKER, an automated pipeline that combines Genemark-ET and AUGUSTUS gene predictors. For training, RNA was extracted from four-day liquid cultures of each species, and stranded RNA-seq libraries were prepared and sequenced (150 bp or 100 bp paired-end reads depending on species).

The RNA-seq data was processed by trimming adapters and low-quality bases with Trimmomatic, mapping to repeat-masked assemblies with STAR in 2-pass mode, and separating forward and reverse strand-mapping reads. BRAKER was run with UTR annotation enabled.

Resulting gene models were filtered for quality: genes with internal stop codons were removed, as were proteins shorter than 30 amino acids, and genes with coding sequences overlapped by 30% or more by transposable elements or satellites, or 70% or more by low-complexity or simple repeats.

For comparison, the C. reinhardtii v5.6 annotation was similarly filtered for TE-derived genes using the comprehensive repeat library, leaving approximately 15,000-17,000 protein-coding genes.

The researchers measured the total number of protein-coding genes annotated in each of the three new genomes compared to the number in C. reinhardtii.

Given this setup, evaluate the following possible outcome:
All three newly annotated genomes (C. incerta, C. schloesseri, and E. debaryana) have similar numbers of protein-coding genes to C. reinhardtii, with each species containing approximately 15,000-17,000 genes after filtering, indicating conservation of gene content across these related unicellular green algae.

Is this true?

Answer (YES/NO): NO